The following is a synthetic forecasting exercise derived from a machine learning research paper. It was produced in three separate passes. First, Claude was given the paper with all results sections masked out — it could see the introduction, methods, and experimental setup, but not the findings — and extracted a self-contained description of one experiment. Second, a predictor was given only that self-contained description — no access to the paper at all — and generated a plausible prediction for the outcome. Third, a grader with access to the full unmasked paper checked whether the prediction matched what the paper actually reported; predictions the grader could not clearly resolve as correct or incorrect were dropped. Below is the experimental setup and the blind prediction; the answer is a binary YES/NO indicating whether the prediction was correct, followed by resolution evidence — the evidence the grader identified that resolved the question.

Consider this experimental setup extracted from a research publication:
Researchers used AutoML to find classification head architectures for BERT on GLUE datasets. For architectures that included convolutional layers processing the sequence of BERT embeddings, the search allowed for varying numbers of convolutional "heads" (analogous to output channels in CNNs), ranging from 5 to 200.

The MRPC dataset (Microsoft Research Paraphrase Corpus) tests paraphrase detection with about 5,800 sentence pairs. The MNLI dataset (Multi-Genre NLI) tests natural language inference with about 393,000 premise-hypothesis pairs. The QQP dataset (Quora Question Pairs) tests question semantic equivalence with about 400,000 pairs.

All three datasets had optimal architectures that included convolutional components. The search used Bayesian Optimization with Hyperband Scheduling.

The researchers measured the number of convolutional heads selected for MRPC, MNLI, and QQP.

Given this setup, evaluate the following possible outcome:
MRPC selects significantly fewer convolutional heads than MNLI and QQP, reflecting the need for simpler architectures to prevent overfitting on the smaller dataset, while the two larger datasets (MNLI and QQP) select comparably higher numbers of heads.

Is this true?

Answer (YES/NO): NO